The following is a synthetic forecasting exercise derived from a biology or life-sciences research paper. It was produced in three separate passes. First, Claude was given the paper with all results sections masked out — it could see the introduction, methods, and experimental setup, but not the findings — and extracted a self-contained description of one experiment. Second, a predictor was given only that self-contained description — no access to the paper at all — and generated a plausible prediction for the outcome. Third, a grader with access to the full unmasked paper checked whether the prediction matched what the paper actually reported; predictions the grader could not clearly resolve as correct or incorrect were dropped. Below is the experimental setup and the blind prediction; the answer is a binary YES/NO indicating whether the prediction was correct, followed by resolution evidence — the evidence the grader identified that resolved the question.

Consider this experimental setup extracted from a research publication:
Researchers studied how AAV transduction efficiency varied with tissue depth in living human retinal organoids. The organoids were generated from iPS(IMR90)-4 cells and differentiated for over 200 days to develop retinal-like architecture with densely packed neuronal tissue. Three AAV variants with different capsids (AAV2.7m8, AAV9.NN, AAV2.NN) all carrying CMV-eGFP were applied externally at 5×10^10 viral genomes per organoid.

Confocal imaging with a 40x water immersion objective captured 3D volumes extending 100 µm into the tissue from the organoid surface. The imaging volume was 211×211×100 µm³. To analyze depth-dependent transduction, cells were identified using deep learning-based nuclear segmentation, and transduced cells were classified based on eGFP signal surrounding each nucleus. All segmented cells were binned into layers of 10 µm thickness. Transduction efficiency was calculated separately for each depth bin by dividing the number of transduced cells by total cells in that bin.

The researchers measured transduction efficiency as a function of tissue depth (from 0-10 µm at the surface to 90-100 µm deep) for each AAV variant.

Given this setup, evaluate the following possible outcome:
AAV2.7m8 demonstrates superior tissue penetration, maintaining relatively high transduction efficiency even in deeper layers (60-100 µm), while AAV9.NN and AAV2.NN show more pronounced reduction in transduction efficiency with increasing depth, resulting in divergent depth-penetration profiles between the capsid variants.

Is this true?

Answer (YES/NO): NO